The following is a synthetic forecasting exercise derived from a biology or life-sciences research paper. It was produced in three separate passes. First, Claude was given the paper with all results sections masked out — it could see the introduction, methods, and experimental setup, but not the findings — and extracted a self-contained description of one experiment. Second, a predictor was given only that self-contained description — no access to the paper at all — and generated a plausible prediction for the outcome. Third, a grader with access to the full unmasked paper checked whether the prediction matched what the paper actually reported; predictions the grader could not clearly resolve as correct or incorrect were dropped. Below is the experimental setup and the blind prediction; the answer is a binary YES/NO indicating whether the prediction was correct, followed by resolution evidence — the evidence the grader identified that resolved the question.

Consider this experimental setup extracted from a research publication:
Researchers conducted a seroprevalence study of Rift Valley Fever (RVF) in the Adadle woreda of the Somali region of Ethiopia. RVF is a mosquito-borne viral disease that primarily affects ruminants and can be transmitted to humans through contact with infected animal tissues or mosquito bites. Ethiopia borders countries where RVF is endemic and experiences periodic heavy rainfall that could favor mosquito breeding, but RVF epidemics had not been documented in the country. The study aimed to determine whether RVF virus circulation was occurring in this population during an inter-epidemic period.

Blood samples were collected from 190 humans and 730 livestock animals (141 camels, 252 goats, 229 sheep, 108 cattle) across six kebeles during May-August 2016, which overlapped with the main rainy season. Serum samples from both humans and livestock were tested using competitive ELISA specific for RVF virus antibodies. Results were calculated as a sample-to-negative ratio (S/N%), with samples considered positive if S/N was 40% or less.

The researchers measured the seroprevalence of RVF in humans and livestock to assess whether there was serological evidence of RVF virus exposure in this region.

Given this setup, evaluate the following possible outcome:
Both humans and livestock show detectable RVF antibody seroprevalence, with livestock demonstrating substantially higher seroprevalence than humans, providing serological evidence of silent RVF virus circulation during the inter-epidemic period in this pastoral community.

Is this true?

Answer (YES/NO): NO